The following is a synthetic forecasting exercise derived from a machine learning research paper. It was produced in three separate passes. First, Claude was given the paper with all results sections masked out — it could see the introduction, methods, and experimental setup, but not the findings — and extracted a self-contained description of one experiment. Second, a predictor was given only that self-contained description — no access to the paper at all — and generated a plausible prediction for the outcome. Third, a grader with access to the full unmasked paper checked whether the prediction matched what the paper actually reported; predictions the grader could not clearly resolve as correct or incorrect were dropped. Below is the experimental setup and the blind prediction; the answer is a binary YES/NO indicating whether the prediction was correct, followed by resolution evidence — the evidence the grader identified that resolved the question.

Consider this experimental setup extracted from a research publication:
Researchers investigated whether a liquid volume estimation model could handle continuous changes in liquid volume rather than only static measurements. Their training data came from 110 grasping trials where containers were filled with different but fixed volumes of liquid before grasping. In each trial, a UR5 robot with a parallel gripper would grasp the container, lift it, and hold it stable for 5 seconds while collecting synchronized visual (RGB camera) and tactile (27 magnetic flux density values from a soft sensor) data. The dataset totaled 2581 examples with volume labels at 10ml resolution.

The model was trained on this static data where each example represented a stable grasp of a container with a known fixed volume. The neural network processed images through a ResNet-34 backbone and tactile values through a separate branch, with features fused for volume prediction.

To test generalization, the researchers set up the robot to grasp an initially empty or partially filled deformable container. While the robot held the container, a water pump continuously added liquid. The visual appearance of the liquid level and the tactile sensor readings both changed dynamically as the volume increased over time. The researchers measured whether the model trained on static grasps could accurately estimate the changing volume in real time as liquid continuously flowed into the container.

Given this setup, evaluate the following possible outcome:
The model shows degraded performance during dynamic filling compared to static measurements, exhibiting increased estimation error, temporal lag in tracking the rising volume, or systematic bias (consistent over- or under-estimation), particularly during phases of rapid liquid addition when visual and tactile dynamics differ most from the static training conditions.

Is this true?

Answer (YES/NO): NO